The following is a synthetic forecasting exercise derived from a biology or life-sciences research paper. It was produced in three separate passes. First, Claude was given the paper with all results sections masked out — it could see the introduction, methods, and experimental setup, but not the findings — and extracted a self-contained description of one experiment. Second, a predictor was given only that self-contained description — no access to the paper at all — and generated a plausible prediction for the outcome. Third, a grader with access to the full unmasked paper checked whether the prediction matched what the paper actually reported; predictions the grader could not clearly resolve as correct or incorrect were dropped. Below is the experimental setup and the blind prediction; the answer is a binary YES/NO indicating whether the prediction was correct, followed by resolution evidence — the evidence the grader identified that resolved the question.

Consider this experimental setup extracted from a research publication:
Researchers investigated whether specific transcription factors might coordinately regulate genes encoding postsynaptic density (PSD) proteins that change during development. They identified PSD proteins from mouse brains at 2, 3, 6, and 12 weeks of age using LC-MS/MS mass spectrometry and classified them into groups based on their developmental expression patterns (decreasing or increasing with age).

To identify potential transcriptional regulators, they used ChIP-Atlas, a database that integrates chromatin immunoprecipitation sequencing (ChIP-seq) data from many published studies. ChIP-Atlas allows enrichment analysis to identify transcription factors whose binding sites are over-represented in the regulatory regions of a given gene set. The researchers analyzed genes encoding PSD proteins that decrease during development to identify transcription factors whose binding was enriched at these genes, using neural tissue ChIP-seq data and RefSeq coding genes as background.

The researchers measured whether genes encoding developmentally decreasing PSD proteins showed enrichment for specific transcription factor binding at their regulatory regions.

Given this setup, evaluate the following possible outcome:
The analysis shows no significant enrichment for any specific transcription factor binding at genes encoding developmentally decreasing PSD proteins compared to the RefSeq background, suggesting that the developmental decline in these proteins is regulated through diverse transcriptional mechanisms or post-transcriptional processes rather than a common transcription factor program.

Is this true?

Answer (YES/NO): NO